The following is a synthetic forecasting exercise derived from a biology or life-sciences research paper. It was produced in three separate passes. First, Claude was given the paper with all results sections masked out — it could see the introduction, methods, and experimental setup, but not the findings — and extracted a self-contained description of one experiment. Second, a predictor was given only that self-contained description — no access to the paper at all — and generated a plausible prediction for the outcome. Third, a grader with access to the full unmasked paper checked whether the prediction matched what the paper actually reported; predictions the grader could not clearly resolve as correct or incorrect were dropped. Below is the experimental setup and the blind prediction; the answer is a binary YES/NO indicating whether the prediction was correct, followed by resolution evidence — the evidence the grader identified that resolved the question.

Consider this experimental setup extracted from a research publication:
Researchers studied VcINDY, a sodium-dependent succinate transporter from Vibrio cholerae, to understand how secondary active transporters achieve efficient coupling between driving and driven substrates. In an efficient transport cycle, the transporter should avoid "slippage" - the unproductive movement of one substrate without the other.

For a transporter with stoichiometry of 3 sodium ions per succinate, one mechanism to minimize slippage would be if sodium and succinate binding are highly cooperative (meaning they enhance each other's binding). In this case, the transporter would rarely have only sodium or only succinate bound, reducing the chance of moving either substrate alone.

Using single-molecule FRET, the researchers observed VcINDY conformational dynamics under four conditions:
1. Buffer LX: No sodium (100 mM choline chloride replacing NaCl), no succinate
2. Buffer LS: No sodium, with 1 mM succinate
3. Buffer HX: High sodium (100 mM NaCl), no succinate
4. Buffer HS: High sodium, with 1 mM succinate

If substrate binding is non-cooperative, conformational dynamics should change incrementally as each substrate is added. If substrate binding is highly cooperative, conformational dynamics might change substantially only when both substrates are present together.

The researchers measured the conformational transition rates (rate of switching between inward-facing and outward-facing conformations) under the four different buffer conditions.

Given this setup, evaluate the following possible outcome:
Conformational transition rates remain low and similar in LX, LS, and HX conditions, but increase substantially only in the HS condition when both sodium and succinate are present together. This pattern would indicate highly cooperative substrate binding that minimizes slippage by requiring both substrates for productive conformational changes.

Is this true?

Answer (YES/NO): NO